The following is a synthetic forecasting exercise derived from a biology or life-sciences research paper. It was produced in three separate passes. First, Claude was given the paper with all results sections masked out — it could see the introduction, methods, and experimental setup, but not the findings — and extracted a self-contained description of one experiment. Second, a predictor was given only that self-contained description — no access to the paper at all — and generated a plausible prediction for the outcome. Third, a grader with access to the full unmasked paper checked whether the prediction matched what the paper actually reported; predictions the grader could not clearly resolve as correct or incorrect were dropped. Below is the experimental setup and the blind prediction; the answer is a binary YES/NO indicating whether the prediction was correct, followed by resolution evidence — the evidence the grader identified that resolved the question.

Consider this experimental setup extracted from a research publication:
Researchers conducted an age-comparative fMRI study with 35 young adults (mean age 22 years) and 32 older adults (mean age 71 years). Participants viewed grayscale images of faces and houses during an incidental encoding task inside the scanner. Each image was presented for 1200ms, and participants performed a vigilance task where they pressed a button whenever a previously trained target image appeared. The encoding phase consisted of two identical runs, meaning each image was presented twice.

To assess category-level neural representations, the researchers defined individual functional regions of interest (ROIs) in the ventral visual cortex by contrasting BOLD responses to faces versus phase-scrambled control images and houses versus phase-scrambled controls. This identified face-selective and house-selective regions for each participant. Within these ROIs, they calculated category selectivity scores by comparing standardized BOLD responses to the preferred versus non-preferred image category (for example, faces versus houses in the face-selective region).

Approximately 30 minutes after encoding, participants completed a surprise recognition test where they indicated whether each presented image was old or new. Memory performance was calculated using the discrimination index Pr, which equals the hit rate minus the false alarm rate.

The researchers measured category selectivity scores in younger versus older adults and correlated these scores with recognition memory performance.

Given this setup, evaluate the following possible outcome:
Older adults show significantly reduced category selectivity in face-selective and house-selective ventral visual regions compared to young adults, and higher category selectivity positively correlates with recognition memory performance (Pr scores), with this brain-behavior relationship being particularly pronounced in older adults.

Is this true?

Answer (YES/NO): NO